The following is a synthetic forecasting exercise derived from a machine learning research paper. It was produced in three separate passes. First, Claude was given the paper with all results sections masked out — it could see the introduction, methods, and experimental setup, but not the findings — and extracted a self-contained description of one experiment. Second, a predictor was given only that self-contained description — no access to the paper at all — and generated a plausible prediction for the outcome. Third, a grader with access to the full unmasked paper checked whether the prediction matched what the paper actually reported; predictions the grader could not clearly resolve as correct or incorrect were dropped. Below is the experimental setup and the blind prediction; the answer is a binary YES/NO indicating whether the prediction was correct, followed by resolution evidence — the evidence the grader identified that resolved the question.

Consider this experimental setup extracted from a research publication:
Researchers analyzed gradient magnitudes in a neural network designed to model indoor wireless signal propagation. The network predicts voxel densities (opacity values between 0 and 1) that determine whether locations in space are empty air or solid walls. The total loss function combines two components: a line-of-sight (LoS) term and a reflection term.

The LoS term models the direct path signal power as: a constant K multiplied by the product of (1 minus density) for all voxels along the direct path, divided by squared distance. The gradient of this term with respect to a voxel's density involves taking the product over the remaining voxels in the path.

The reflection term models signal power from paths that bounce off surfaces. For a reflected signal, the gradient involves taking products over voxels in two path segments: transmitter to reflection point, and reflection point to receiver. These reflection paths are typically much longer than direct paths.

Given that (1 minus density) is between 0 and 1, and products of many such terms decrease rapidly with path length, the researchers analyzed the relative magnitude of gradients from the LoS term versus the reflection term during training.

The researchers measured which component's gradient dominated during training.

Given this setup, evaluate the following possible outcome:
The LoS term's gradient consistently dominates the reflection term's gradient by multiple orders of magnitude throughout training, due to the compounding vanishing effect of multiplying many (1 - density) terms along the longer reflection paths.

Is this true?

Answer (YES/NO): NO